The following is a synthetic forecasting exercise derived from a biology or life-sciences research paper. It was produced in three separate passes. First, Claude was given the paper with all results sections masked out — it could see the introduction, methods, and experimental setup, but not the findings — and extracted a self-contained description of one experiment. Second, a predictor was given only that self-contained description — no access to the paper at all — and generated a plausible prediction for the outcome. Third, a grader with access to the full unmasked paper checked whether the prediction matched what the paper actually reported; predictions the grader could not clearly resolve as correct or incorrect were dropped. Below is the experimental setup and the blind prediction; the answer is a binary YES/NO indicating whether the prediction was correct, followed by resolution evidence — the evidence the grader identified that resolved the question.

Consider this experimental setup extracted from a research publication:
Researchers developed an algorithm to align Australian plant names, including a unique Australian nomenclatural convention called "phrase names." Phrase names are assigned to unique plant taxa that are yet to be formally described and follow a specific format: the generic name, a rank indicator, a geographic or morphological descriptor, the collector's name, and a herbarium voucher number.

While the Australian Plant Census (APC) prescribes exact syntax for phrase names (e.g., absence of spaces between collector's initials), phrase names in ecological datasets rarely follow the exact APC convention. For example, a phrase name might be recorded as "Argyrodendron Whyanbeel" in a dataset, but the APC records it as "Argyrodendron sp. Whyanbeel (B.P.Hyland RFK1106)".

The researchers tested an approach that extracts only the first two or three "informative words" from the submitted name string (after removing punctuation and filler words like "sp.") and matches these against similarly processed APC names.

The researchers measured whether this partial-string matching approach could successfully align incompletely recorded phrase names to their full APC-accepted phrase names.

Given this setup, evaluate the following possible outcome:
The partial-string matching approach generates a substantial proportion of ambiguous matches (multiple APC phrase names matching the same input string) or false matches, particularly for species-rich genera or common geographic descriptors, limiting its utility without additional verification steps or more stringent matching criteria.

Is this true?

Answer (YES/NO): NO